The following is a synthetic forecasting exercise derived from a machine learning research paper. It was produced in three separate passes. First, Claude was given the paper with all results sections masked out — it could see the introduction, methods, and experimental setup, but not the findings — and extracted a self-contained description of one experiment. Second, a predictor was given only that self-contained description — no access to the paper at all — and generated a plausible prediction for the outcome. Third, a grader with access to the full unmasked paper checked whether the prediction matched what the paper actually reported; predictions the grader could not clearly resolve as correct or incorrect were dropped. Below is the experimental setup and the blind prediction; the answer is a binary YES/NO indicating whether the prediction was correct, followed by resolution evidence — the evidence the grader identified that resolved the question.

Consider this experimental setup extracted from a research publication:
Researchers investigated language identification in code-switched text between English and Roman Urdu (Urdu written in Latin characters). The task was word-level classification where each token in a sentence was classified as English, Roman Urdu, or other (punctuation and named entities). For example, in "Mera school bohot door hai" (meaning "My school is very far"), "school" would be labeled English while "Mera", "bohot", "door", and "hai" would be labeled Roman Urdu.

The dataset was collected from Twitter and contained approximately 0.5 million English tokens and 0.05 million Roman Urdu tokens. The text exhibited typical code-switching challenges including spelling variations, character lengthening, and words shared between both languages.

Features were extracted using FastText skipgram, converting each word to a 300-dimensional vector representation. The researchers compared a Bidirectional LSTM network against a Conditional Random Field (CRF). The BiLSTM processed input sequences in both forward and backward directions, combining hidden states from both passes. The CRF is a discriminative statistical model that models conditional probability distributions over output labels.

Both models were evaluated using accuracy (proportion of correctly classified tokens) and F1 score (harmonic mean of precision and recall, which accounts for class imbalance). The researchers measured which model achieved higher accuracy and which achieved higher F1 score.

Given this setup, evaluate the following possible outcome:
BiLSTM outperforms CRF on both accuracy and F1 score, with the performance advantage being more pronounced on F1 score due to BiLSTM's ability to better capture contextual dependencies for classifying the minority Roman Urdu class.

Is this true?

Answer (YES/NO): NO